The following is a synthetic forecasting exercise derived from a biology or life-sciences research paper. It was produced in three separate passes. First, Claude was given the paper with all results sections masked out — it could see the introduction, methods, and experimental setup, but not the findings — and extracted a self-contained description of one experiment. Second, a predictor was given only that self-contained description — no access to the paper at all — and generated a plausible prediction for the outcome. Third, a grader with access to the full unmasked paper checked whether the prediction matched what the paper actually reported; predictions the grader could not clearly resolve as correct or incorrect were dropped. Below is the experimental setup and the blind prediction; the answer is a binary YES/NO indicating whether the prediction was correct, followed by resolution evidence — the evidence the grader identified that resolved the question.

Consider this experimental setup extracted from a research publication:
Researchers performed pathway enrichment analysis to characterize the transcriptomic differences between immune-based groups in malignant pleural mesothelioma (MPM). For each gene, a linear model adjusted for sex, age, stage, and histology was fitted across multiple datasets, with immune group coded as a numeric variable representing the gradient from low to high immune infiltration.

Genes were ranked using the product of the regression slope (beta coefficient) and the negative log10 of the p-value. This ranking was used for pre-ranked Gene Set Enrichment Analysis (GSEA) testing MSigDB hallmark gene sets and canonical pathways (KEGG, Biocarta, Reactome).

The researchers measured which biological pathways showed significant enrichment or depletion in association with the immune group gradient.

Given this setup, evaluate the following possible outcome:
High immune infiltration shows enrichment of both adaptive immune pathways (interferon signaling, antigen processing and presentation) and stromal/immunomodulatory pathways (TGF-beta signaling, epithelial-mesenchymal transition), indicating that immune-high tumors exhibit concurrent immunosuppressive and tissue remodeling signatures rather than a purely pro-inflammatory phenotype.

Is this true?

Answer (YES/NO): NO